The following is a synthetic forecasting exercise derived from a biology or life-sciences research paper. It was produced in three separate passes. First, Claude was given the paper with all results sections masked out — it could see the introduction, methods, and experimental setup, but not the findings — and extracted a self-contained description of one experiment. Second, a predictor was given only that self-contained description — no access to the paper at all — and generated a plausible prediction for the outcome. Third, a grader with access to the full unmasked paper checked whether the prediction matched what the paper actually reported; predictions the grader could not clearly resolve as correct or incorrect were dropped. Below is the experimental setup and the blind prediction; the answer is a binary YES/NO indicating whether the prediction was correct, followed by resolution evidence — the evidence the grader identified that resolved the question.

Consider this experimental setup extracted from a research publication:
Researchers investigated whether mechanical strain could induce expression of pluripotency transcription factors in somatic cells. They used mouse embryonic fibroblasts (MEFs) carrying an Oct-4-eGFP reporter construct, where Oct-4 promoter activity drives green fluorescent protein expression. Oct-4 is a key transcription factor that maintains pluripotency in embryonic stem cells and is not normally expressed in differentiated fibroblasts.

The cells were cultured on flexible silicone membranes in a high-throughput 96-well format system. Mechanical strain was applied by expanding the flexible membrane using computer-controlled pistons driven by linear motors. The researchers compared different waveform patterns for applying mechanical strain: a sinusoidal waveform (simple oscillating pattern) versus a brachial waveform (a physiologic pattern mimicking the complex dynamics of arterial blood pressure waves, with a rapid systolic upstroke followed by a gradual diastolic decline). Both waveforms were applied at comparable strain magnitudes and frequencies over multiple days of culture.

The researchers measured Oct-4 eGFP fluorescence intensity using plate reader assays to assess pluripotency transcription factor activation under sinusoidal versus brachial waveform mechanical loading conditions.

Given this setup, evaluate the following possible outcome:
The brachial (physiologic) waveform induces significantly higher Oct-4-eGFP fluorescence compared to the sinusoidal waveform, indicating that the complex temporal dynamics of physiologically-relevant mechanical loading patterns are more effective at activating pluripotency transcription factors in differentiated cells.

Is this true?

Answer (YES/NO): YES